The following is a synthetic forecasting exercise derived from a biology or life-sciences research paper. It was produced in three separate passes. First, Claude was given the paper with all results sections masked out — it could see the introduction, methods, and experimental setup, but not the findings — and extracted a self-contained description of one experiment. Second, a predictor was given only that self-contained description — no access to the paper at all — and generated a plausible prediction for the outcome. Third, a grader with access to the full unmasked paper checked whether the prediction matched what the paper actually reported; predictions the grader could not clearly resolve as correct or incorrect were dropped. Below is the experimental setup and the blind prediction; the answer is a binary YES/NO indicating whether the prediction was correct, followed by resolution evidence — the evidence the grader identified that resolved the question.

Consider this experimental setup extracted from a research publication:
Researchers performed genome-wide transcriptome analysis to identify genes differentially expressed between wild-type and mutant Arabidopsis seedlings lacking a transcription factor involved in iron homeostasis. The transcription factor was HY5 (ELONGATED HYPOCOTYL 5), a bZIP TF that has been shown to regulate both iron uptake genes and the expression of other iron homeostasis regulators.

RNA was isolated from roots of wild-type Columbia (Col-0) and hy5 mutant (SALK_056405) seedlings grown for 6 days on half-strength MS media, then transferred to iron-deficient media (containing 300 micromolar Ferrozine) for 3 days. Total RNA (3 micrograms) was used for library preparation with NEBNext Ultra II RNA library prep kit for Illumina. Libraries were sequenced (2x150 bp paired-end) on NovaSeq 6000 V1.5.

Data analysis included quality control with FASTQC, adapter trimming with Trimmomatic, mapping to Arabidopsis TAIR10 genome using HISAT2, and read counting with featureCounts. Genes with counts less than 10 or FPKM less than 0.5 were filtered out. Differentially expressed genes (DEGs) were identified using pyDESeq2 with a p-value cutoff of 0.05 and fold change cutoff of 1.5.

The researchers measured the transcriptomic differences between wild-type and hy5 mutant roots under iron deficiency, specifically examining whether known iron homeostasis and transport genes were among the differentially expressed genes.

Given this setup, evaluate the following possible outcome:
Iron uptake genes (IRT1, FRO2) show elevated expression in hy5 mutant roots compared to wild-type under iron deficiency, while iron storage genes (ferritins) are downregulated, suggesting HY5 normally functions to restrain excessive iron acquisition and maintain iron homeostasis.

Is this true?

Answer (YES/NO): NO